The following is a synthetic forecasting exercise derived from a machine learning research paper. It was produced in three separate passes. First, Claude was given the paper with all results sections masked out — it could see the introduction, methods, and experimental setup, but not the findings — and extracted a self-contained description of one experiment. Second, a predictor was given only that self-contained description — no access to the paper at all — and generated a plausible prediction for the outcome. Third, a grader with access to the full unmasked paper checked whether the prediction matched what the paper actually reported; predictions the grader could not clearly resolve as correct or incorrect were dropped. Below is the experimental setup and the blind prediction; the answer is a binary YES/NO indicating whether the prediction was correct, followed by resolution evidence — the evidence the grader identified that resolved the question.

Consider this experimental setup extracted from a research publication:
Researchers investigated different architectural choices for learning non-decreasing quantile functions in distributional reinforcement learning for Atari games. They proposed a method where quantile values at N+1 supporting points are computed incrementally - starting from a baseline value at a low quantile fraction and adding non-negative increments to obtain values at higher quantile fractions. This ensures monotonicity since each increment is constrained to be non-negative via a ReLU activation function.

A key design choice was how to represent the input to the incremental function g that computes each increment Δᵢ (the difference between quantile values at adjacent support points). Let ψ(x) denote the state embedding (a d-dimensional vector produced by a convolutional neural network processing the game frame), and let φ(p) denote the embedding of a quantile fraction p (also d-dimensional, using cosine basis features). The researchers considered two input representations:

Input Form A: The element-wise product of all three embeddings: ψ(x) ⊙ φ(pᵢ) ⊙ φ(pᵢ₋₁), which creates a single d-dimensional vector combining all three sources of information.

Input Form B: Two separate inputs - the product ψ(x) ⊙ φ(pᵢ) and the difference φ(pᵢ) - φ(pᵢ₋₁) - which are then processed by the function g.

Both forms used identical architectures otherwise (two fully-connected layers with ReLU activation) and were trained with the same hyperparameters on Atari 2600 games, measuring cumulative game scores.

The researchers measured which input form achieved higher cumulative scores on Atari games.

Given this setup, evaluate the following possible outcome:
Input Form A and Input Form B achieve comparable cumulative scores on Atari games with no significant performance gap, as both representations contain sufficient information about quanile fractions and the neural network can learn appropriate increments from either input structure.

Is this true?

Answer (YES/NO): NO